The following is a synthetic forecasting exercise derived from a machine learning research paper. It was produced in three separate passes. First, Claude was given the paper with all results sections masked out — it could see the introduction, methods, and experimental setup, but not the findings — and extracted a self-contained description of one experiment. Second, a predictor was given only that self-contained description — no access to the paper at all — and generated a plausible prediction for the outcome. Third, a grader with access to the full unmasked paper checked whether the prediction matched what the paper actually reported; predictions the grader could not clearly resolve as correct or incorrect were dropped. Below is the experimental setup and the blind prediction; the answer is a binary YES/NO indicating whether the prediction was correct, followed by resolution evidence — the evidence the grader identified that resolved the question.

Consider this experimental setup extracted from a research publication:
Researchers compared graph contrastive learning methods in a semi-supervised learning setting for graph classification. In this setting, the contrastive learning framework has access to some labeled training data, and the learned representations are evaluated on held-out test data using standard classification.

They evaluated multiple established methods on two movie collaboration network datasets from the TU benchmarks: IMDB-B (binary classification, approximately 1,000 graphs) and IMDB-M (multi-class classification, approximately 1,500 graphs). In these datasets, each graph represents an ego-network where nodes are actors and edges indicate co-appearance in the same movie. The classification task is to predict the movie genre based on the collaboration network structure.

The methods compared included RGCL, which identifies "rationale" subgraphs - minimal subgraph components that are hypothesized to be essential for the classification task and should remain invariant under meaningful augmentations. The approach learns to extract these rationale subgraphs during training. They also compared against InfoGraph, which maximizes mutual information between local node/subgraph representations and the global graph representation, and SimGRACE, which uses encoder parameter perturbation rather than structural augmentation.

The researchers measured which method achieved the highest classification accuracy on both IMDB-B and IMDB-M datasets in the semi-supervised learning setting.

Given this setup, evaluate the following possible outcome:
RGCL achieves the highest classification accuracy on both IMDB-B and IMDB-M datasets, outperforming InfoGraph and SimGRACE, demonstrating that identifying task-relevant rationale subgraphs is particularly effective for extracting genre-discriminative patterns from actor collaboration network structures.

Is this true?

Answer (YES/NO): YES